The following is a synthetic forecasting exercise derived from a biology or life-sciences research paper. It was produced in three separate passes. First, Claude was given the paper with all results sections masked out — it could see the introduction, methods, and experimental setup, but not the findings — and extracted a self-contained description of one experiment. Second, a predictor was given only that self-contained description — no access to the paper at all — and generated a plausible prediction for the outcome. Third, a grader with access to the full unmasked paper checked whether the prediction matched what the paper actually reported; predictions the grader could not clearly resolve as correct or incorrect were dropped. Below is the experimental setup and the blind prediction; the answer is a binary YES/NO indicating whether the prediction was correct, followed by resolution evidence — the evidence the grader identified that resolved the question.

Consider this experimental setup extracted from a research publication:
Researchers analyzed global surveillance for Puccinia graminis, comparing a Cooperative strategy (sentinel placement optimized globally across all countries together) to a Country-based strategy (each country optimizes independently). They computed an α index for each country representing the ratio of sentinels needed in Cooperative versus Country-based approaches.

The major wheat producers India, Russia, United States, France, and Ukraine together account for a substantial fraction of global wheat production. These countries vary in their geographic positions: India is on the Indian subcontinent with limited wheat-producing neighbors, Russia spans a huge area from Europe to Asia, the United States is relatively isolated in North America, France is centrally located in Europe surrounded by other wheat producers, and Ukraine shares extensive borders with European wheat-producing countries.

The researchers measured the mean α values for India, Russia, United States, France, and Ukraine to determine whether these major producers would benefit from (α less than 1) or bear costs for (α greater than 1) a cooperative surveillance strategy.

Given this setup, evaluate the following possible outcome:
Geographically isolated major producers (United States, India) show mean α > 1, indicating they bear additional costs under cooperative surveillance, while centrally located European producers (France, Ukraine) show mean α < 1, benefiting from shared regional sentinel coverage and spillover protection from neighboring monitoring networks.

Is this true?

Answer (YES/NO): NO